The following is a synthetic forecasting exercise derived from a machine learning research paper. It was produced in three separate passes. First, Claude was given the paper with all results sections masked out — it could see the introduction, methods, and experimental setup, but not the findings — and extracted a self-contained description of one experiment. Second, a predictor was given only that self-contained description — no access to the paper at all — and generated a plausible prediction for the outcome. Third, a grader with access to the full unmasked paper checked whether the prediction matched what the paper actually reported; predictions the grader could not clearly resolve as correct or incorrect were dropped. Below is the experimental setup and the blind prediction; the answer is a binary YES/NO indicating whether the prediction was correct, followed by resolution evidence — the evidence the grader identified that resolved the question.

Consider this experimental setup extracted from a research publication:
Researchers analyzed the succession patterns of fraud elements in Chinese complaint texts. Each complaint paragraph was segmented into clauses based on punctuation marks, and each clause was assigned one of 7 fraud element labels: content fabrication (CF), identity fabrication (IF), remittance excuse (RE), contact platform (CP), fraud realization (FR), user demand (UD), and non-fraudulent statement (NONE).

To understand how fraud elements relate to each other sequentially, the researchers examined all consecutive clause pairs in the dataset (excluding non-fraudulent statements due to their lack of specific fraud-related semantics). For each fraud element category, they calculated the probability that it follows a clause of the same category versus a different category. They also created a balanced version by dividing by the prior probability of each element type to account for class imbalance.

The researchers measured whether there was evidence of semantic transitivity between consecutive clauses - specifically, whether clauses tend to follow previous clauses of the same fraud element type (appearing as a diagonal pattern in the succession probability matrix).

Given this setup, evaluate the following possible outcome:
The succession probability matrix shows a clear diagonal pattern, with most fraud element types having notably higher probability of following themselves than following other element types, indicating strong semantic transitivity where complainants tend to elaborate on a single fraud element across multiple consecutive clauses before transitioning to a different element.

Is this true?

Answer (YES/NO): YES